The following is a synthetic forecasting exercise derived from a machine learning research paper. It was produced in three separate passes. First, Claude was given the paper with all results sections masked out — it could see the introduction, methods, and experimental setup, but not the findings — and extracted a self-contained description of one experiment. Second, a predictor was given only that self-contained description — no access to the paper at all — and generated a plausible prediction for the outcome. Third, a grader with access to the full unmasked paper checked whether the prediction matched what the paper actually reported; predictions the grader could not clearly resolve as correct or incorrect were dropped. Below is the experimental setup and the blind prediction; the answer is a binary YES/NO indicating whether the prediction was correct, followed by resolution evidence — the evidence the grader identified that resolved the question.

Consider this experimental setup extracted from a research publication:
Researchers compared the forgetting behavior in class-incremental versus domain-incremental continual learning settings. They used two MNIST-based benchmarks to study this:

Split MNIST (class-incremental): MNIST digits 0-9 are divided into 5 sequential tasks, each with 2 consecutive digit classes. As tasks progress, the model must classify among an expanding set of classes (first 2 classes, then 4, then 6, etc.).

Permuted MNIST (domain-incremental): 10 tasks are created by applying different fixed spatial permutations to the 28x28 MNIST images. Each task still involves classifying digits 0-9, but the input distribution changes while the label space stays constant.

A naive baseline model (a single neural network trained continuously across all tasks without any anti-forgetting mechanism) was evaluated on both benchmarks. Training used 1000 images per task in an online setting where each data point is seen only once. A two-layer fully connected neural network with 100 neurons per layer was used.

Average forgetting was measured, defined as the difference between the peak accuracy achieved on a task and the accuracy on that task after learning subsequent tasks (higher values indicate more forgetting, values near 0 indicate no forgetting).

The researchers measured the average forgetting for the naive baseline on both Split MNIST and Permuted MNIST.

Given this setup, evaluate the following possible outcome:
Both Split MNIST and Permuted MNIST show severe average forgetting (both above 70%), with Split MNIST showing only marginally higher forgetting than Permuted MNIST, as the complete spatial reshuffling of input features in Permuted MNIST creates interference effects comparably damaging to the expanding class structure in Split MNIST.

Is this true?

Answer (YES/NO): NO